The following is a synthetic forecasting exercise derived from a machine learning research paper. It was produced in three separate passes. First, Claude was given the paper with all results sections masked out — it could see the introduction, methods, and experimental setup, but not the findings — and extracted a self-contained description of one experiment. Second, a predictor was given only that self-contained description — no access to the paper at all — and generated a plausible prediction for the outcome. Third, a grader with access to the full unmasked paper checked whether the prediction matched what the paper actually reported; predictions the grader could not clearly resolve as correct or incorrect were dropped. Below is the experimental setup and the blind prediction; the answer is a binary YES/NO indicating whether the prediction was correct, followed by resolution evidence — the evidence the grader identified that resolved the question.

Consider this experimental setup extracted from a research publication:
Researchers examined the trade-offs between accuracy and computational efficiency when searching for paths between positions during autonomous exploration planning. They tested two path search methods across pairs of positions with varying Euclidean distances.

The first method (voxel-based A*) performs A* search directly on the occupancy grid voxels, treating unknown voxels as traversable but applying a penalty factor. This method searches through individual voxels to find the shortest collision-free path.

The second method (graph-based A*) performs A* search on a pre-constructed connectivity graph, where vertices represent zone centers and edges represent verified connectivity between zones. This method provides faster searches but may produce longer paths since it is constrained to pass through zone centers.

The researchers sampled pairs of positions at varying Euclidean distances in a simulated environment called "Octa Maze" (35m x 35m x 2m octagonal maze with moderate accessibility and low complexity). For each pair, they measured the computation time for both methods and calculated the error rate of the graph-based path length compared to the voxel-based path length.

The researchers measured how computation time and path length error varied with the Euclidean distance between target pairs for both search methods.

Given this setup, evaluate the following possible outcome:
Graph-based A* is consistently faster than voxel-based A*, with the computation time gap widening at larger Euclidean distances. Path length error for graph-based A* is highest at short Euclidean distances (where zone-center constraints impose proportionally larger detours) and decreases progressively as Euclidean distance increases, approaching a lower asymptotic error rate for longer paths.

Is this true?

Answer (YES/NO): YES